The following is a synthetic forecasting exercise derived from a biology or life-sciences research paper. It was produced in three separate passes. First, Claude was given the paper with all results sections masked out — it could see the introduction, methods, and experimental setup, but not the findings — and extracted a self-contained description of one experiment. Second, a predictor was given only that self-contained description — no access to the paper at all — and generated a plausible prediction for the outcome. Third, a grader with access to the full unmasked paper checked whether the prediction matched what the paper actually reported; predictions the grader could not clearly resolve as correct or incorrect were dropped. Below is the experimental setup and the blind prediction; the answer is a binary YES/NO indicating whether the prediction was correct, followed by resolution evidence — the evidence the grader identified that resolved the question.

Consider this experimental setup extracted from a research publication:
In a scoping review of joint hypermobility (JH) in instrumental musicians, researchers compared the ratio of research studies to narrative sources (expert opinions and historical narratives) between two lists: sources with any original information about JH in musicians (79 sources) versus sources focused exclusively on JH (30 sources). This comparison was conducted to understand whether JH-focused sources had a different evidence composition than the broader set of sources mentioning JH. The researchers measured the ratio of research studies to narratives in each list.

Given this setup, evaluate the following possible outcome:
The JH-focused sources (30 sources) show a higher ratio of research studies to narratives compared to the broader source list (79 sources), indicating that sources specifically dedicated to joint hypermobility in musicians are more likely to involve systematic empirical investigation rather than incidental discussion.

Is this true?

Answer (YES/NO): NO